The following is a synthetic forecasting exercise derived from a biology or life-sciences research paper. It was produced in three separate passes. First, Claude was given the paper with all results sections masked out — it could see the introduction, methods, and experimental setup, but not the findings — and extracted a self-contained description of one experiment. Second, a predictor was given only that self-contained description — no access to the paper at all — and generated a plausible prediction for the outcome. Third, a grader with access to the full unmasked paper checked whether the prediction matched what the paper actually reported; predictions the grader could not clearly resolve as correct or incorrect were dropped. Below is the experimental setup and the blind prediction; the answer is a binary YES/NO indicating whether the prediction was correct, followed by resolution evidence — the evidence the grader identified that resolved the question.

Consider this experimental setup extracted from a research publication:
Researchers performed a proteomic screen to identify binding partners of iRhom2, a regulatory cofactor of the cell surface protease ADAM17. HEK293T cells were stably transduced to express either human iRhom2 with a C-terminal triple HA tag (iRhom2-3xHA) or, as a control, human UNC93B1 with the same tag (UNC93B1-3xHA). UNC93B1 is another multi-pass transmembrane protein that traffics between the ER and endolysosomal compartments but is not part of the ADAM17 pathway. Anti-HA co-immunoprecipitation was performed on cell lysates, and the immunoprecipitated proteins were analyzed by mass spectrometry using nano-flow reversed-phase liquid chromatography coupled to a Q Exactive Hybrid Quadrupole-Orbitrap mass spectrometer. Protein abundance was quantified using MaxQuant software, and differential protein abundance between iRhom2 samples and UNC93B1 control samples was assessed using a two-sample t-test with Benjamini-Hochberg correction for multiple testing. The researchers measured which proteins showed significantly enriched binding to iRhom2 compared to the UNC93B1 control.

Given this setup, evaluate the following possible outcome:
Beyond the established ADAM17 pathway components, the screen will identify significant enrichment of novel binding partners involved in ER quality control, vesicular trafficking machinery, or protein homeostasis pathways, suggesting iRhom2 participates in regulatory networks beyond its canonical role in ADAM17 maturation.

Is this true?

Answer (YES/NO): NO